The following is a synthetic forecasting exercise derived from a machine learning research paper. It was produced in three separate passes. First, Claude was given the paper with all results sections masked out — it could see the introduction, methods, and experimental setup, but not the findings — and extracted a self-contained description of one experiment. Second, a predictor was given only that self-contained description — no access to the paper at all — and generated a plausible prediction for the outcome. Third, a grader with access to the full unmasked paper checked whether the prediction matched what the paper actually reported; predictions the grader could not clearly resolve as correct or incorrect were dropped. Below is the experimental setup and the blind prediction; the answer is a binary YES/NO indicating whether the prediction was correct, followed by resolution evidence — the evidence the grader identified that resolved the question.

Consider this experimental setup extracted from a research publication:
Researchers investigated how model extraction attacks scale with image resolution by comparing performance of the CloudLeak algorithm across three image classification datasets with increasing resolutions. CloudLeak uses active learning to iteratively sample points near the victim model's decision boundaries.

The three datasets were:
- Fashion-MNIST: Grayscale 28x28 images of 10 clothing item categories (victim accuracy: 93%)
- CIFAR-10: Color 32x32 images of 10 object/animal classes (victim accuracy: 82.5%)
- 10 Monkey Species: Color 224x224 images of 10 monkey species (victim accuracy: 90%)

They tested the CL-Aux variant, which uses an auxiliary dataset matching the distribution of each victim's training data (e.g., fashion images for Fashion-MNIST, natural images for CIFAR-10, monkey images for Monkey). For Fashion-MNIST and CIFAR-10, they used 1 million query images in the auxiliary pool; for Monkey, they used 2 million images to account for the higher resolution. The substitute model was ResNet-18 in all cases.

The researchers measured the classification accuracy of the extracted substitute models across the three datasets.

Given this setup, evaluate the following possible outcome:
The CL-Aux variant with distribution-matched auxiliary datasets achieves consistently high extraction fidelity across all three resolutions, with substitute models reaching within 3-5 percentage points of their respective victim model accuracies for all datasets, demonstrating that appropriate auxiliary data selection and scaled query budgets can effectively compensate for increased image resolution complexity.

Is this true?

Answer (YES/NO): NO